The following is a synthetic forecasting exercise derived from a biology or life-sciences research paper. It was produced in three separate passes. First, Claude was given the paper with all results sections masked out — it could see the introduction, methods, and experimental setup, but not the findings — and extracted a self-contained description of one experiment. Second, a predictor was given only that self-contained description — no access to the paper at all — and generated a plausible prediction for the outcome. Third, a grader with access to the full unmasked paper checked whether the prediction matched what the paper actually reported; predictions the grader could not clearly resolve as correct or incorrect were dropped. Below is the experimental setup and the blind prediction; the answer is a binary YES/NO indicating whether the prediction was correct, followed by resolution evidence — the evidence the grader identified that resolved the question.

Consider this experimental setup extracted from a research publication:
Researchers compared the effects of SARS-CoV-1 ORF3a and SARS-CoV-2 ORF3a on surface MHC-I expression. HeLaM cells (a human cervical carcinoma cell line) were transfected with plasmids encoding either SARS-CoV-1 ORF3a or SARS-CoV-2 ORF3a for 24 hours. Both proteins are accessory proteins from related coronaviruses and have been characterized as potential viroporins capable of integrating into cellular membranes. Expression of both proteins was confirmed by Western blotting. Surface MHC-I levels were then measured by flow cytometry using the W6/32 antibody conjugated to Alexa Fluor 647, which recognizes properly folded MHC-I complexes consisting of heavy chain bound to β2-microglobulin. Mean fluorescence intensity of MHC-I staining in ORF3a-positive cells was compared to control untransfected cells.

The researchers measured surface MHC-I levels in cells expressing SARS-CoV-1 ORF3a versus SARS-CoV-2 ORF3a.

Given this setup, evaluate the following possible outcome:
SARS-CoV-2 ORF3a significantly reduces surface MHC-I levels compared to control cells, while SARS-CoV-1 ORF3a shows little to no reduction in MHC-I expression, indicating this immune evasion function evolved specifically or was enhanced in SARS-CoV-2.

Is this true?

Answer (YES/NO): NO